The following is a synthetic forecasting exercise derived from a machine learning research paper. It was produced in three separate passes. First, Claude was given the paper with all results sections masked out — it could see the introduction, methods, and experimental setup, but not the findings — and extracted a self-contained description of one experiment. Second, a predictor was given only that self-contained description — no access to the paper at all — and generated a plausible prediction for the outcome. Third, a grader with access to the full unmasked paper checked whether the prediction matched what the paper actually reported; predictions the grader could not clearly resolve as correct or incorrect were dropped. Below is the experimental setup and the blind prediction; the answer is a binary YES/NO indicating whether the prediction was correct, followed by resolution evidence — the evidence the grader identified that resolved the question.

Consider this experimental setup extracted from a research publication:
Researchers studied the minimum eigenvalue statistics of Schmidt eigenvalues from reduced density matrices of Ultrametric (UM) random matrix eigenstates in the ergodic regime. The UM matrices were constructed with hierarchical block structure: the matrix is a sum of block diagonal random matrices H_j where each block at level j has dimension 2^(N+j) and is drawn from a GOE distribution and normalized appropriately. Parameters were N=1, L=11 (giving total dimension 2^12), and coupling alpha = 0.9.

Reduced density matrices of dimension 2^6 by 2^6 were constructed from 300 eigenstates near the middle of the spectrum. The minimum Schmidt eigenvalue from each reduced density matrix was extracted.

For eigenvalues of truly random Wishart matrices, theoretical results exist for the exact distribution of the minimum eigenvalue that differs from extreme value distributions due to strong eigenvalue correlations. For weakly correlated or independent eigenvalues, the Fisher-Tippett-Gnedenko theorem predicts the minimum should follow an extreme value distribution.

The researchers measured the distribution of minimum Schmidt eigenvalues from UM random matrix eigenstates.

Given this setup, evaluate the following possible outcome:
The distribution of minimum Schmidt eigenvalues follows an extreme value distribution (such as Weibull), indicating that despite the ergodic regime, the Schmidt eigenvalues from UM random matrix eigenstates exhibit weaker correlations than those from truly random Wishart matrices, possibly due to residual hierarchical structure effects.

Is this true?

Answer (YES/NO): NO